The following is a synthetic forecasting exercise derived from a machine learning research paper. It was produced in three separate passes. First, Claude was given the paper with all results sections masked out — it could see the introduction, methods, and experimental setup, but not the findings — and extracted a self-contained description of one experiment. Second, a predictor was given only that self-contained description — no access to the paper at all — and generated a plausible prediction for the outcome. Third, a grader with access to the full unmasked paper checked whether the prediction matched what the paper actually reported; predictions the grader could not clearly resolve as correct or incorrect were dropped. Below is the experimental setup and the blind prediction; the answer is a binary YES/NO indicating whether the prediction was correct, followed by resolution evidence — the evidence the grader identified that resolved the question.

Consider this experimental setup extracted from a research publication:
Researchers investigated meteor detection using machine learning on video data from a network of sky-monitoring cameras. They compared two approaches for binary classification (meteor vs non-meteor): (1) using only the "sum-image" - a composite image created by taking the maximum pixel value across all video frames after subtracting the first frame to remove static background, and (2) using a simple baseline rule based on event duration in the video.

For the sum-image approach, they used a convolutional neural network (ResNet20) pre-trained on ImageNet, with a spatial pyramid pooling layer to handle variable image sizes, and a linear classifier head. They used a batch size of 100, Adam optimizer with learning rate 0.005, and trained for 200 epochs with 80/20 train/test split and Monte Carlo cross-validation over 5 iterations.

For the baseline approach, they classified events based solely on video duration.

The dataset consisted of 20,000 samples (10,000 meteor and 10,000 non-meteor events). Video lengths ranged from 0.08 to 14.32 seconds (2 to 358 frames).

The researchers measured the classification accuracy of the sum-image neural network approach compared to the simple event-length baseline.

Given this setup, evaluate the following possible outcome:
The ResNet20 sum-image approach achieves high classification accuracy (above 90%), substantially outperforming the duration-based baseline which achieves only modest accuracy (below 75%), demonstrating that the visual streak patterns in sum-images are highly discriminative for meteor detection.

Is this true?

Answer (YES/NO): NO